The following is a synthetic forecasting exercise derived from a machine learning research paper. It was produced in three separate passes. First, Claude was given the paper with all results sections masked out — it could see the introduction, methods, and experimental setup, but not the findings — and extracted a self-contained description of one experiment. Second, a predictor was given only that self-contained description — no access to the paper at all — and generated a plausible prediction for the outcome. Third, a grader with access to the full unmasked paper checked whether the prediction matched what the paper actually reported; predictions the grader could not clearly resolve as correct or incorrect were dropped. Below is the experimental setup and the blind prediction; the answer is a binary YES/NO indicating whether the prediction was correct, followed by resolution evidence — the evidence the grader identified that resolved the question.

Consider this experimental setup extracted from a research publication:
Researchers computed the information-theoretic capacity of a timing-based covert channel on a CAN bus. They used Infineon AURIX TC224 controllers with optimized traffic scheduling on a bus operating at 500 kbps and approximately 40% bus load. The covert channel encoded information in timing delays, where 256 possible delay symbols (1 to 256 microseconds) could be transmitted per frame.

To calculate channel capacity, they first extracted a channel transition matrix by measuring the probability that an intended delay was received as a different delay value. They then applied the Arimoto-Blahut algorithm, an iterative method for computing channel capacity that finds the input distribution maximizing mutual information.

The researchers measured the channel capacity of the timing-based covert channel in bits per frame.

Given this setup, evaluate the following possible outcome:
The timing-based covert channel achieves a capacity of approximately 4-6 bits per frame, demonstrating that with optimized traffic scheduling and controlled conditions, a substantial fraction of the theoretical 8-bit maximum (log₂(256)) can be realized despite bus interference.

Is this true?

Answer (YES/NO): YES